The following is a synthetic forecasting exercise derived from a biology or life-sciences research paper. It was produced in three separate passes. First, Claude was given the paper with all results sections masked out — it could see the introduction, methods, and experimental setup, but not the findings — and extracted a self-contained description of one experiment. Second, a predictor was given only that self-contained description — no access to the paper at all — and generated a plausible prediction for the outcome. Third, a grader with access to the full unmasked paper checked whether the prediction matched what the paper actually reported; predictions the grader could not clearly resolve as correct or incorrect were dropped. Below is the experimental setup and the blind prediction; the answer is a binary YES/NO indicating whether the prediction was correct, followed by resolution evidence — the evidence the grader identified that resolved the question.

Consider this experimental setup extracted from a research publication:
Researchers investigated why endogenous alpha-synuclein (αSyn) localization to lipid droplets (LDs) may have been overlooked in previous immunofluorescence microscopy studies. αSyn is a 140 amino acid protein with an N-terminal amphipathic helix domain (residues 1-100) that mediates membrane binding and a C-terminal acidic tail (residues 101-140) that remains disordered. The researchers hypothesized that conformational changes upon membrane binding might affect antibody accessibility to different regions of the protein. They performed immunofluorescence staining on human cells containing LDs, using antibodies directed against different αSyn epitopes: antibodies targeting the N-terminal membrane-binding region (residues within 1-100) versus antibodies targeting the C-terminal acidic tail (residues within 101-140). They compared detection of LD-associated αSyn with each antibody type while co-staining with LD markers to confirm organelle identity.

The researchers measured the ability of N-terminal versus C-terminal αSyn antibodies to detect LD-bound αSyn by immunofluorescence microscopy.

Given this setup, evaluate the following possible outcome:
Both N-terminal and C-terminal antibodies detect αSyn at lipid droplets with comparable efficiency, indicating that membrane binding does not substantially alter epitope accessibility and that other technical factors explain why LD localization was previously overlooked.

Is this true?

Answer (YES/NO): NO